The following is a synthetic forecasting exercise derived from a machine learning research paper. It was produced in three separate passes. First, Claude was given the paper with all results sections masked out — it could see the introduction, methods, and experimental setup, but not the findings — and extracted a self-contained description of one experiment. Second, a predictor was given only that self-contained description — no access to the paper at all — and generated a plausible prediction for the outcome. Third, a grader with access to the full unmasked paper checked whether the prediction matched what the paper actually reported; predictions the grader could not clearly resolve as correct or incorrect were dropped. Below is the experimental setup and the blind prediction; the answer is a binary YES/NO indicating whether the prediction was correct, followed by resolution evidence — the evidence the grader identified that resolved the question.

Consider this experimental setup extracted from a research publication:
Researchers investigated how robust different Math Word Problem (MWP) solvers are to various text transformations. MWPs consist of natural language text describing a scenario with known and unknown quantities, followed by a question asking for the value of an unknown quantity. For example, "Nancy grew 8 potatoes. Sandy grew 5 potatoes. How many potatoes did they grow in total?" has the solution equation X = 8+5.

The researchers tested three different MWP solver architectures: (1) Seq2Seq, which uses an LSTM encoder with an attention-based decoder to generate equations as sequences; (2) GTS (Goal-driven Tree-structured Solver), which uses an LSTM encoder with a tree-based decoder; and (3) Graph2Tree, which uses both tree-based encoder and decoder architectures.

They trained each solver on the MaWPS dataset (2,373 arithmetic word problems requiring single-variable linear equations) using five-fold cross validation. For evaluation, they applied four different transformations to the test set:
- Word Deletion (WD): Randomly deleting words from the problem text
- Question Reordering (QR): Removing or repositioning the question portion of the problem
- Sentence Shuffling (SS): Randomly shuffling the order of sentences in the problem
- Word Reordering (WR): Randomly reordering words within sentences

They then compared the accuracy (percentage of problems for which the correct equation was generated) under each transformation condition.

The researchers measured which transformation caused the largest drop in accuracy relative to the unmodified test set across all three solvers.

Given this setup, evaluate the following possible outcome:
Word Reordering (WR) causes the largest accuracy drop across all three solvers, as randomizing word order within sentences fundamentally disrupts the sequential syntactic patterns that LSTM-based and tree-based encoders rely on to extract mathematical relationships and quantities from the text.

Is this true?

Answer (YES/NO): YES